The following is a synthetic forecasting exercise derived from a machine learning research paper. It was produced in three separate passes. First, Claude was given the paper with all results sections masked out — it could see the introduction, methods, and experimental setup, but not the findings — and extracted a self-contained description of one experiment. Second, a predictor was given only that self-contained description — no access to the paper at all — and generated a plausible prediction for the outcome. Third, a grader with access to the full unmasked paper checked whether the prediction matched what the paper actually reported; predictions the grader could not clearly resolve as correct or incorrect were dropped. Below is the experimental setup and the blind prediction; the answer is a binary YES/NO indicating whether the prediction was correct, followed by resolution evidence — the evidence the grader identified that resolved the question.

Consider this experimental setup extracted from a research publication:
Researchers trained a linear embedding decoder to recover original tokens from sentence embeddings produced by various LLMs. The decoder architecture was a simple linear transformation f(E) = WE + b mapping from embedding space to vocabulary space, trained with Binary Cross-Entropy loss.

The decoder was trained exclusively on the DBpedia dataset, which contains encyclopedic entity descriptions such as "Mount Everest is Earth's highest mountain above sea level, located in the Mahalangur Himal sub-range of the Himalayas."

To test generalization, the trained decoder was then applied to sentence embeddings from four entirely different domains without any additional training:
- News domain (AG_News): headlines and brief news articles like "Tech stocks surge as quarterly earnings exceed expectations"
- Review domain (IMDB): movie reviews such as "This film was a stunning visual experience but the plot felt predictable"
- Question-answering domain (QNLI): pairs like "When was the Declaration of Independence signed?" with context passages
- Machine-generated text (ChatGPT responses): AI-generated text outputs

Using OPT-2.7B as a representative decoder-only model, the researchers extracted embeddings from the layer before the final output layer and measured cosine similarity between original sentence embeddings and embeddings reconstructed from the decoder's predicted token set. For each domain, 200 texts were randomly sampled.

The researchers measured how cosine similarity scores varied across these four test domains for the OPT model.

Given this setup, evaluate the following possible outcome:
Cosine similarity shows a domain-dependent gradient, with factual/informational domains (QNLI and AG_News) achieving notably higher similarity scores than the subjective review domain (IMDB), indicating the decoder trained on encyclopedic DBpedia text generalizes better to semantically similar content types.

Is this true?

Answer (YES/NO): NO